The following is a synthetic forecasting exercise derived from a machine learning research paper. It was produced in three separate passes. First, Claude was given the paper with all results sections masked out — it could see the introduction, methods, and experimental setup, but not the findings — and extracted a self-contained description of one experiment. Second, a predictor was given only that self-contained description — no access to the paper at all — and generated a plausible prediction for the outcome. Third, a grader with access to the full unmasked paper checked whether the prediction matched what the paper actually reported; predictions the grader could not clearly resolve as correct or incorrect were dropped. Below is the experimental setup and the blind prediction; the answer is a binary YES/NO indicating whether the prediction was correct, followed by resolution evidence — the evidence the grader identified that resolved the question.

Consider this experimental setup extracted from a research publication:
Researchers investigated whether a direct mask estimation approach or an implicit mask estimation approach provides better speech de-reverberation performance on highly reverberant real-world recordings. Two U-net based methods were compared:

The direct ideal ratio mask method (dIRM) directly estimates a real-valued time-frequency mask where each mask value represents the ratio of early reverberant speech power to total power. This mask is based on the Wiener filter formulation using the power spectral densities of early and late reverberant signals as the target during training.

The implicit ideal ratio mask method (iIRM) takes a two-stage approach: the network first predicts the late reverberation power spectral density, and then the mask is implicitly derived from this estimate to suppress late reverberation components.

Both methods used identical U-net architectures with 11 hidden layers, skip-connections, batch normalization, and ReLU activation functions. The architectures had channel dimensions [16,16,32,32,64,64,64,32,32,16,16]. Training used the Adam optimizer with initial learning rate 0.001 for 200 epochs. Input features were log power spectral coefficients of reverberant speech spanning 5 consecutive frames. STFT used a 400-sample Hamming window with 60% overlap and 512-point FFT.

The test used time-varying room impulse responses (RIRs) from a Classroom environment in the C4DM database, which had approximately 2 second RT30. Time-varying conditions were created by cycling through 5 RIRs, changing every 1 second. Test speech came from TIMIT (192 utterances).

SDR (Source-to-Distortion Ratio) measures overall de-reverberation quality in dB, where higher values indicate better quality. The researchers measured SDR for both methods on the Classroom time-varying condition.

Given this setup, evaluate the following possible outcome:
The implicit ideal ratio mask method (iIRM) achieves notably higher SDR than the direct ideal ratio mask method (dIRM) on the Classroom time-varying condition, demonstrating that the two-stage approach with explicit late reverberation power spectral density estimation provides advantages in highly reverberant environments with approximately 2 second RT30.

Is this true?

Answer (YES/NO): NO